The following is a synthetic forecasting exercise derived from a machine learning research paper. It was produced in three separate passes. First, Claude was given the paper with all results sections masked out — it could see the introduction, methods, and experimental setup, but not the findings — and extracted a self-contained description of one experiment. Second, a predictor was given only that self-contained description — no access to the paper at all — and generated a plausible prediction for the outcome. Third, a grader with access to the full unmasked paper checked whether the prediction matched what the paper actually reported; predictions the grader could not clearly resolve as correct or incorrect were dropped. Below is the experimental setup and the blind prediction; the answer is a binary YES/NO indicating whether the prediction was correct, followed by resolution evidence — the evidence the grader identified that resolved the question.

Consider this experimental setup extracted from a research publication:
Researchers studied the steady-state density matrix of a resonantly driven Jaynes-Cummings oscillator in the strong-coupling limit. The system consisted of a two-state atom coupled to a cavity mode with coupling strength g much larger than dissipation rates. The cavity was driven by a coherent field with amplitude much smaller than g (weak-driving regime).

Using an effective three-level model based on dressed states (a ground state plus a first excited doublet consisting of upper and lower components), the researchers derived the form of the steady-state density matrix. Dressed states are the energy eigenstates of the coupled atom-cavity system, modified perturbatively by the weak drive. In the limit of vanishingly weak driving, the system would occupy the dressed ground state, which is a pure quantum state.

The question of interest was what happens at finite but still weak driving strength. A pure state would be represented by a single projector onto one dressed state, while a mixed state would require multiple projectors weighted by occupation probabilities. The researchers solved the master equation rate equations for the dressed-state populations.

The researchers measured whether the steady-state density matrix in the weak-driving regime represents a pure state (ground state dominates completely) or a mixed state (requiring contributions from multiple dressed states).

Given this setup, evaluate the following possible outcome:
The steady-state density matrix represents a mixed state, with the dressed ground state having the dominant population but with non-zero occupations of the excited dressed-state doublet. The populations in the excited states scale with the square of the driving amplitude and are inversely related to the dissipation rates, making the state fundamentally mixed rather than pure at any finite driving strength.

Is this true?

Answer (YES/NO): NO